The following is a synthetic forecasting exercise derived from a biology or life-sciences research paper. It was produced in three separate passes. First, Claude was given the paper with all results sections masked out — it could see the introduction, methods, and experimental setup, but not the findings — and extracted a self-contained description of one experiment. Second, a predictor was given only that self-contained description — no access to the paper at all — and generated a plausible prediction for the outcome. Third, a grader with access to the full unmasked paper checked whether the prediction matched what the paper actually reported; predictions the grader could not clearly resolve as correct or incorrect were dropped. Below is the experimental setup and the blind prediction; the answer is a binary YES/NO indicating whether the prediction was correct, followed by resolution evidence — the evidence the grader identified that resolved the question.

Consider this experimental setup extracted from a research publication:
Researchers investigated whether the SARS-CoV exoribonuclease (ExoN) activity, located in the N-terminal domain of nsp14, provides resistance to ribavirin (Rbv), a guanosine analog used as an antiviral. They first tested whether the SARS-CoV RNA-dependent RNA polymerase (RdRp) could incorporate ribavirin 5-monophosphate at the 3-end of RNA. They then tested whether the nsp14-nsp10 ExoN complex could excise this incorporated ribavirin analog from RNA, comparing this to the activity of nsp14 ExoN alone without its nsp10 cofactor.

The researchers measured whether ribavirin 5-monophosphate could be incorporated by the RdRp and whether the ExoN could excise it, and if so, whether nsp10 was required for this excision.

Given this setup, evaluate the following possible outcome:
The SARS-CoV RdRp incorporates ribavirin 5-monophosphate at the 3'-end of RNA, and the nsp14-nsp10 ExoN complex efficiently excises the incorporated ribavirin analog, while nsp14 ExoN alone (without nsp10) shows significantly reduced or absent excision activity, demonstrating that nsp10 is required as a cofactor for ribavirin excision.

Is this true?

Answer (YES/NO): YES